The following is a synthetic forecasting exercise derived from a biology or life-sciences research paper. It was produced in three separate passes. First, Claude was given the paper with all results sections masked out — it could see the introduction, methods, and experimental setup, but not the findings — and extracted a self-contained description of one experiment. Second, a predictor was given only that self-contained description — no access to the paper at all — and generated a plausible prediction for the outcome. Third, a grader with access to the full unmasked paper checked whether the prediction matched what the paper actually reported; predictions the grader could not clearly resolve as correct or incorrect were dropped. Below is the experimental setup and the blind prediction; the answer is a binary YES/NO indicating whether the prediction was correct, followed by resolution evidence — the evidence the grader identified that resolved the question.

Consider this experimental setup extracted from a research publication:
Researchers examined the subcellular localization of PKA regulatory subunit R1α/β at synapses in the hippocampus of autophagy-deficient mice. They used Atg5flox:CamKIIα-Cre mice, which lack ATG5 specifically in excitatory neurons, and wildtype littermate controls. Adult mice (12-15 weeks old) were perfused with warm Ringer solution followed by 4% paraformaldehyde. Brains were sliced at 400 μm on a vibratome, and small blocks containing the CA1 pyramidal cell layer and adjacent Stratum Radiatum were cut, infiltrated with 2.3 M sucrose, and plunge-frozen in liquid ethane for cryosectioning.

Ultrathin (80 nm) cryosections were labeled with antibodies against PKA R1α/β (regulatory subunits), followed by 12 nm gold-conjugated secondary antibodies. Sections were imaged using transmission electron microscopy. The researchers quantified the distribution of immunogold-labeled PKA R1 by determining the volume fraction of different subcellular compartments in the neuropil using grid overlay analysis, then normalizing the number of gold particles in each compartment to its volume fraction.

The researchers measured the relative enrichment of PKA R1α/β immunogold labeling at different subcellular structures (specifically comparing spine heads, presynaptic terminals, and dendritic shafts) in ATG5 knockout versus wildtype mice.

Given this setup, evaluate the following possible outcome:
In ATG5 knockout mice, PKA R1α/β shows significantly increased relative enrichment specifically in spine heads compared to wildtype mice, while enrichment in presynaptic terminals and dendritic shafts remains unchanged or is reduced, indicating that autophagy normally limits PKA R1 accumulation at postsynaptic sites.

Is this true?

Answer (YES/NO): NO